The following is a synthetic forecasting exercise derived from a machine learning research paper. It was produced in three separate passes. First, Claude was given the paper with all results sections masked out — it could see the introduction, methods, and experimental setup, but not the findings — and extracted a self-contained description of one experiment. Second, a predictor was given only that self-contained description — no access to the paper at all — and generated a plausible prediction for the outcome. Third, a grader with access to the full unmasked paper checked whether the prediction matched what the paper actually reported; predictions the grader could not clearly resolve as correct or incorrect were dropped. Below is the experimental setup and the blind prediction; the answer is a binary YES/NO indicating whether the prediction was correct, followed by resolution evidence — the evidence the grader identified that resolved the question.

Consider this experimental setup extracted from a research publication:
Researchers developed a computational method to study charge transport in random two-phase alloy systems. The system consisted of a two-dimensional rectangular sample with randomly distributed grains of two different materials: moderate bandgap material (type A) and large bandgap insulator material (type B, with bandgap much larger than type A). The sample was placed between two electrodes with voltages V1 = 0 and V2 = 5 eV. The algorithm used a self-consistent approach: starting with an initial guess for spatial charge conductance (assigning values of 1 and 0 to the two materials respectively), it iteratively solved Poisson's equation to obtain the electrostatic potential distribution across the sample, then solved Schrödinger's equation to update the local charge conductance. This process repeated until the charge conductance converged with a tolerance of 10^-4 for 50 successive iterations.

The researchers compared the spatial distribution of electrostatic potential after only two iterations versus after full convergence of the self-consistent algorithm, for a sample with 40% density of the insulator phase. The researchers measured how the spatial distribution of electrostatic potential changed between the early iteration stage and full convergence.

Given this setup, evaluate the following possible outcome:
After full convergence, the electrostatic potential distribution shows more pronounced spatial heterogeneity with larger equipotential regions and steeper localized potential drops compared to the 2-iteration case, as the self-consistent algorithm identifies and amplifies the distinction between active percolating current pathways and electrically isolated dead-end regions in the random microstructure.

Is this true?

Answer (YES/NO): YES